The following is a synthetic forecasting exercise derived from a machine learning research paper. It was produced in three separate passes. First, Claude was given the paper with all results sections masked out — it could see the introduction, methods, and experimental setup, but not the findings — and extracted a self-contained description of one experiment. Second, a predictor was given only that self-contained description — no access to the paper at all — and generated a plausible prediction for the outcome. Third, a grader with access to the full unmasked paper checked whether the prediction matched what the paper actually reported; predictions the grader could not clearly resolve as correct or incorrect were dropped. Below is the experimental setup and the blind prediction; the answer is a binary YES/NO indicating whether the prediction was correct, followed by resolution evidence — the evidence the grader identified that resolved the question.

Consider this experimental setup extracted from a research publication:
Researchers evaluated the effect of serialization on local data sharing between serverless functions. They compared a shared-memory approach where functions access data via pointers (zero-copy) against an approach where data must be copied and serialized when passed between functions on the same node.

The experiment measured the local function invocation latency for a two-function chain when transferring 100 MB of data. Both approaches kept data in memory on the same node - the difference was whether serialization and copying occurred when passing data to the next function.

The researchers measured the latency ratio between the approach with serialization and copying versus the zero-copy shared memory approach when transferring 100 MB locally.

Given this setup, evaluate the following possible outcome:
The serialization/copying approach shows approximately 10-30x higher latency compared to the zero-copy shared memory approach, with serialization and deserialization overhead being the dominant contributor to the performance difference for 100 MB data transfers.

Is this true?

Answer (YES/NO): NO